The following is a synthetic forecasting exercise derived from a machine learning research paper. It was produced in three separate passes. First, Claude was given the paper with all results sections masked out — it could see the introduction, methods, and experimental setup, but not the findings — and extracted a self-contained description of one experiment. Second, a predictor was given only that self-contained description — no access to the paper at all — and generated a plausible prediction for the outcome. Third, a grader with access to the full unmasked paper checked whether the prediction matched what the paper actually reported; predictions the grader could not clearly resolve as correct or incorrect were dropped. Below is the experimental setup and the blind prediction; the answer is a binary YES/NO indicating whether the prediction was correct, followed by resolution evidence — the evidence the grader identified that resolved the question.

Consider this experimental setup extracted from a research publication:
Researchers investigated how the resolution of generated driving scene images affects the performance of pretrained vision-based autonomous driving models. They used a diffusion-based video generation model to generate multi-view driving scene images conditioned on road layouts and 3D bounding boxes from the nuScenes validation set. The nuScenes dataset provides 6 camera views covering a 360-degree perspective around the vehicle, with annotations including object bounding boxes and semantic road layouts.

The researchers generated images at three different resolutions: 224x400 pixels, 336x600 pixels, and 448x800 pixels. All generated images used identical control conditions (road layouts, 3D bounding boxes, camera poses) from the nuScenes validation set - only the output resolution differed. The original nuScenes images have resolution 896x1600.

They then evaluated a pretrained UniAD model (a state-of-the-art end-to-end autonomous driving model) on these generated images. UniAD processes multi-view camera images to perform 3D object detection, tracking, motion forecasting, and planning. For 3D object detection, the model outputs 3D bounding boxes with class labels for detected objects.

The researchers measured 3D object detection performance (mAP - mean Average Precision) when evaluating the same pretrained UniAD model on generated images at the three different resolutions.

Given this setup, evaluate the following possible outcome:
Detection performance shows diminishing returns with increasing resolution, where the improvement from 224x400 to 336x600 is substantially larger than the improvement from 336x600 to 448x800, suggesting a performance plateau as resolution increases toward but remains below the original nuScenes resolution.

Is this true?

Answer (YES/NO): YES